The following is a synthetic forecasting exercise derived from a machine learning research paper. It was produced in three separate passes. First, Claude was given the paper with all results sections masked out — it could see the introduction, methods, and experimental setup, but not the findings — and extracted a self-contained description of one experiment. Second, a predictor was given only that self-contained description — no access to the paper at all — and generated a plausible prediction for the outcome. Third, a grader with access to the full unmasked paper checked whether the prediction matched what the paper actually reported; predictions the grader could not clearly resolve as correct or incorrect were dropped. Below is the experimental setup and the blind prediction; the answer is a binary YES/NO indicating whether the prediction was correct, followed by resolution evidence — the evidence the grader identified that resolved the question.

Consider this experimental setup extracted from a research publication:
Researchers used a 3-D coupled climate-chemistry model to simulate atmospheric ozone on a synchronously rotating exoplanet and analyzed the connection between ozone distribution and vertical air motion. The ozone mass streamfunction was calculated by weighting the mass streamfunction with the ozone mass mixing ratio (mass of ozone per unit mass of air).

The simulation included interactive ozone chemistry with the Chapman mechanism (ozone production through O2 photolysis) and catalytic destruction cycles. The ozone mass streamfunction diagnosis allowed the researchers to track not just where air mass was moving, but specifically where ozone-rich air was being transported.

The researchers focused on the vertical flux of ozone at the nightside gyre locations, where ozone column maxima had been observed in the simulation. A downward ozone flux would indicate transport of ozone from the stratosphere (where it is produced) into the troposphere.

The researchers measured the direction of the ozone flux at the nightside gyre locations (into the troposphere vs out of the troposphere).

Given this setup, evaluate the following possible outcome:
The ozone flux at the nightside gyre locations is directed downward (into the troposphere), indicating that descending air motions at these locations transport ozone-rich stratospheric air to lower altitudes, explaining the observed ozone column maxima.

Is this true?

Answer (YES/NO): YES